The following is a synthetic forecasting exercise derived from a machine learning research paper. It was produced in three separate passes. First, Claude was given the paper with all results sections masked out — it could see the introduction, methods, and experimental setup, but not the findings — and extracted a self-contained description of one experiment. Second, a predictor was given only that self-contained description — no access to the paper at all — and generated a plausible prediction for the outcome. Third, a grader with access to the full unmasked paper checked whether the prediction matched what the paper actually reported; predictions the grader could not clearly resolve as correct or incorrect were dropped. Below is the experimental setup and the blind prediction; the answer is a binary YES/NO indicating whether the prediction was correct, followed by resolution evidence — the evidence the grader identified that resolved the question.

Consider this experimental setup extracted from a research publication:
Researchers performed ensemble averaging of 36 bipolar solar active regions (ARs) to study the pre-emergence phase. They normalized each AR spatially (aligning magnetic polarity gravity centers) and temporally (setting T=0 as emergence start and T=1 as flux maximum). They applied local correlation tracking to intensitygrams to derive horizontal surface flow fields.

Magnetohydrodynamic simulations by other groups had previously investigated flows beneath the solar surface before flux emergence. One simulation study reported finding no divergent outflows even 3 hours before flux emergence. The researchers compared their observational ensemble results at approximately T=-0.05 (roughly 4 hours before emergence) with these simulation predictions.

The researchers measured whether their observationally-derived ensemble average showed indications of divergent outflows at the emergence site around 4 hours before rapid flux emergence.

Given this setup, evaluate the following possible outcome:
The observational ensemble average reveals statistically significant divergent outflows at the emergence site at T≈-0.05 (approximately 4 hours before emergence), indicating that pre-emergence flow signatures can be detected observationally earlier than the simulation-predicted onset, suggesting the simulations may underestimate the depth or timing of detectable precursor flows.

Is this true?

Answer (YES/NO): NO